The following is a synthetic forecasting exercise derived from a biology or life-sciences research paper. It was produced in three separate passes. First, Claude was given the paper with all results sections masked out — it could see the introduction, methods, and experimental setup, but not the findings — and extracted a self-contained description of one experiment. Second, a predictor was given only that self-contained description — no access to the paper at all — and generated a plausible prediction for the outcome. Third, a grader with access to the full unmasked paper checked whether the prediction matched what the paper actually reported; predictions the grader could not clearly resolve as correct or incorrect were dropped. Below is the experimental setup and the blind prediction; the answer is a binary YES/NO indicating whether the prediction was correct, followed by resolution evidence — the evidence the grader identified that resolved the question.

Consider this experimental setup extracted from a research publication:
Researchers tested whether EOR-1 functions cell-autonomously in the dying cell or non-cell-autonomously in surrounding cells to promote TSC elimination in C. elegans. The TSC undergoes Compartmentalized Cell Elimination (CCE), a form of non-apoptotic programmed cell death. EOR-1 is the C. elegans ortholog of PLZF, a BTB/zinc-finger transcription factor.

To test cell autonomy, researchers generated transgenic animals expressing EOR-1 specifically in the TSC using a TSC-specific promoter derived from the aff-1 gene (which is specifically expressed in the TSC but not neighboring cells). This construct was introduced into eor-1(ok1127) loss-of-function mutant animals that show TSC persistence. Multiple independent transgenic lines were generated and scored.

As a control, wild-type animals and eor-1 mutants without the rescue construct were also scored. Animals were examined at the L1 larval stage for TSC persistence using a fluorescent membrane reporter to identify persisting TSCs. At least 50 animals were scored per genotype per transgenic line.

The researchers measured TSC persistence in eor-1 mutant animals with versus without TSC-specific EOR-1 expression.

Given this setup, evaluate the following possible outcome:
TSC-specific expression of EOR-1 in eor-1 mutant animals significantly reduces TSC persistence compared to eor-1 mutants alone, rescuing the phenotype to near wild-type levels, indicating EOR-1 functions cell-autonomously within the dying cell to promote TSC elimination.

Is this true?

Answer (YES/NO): YES